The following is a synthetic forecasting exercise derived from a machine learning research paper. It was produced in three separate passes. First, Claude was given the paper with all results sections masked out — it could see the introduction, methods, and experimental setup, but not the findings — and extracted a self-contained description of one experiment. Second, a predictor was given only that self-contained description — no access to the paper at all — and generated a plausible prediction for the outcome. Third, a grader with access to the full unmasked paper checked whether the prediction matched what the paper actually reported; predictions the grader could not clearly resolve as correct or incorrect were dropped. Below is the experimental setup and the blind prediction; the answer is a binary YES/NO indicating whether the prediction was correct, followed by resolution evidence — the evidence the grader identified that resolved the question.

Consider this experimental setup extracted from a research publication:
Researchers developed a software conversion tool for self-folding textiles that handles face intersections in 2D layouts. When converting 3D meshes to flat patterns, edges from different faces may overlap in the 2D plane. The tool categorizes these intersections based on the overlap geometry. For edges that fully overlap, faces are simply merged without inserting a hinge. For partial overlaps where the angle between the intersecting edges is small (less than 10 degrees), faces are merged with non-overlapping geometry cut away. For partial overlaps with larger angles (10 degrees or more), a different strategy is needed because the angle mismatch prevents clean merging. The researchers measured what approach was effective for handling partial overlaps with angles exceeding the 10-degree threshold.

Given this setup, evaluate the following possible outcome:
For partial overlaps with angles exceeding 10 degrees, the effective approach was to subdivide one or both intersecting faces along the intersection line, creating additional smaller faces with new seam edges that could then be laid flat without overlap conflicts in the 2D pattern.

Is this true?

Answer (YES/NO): NO